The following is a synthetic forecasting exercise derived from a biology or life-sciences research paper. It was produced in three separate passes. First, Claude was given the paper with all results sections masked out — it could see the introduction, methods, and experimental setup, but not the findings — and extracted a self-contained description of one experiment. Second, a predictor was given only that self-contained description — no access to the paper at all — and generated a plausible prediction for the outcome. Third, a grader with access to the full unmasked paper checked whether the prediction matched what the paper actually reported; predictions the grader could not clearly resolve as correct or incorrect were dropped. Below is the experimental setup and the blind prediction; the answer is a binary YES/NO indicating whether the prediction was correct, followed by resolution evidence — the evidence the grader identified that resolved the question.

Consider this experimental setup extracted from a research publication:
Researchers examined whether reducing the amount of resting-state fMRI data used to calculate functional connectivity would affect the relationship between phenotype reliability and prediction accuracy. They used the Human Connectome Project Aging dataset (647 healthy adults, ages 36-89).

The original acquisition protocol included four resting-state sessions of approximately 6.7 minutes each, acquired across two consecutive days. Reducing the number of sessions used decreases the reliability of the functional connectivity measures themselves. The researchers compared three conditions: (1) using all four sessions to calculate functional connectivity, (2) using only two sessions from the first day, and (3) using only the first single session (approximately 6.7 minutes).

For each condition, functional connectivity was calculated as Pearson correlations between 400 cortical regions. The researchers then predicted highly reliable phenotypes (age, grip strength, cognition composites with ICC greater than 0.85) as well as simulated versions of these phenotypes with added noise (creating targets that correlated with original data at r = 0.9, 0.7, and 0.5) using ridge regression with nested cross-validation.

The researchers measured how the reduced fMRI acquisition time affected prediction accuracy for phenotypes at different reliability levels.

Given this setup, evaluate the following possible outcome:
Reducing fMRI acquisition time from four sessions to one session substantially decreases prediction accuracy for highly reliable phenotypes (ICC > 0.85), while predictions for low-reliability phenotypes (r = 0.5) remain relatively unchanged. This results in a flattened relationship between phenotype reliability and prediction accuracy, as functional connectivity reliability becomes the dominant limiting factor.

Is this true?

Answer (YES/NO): NO